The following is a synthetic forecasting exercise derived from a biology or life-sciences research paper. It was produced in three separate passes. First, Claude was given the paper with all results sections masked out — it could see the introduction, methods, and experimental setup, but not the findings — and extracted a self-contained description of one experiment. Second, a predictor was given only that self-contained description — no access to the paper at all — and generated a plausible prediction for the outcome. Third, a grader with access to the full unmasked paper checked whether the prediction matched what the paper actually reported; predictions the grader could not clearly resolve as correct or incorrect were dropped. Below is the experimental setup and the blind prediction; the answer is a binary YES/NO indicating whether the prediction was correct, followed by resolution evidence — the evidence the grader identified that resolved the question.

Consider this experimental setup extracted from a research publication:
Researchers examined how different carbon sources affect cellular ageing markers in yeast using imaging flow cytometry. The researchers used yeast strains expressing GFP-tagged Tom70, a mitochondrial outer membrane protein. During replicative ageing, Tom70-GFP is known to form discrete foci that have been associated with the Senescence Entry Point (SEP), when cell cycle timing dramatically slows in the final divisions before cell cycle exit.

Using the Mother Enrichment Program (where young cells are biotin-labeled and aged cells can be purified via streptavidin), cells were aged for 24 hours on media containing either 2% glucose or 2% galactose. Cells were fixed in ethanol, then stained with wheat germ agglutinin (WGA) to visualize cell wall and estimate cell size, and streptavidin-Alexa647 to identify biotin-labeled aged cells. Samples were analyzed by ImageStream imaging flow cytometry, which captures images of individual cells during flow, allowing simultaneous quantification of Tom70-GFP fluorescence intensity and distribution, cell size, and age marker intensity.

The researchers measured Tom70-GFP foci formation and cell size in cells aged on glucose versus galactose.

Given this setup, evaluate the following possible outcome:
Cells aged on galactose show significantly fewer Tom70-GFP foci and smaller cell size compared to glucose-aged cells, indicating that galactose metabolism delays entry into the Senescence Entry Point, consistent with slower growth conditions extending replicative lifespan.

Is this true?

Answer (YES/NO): NO